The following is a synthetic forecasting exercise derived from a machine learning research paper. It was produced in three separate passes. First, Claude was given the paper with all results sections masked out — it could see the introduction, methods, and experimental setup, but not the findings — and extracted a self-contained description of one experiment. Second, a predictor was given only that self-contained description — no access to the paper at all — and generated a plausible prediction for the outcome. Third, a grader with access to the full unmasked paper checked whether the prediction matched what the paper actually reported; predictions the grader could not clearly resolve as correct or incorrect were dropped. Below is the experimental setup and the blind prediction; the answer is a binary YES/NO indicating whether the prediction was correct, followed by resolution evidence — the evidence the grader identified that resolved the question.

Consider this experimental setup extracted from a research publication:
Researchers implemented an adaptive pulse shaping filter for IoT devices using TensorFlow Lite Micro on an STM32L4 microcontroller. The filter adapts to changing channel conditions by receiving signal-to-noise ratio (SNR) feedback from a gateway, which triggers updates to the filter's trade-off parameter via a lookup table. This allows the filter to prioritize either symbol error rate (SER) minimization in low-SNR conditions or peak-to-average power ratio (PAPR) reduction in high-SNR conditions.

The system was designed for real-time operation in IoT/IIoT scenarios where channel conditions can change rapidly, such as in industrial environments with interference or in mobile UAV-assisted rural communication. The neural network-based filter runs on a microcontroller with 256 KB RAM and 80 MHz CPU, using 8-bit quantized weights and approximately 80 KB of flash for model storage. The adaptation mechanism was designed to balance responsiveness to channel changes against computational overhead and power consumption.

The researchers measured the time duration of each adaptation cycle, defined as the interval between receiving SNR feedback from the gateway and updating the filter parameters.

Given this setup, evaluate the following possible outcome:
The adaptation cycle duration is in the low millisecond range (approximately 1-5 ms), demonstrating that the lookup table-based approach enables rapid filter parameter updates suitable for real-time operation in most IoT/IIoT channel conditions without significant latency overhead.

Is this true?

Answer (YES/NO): YES